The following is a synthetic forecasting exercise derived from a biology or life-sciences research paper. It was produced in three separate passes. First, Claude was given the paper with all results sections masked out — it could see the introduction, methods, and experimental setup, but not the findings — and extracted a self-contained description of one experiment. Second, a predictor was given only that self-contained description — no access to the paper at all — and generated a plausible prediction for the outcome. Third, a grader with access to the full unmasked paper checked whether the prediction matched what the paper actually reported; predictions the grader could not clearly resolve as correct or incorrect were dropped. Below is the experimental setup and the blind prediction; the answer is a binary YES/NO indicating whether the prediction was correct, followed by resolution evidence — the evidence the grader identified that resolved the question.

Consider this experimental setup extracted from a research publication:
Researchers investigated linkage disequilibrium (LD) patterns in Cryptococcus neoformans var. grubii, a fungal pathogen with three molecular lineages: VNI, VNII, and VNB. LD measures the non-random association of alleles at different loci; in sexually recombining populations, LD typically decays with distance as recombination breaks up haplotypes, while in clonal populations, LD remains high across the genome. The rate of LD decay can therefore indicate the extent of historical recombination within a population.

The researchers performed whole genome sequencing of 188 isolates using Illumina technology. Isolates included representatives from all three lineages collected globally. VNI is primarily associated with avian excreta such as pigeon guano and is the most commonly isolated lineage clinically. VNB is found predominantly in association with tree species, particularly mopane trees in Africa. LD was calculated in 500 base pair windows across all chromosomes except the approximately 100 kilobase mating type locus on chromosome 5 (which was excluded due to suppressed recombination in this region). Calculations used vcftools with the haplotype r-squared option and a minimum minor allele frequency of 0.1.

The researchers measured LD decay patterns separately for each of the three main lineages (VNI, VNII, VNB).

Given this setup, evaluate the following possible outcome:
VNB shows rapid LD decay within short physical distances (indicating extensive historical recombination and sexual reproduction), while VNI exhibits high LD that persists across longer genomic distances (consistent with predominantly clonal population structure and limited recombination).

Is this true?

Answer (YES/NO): YES